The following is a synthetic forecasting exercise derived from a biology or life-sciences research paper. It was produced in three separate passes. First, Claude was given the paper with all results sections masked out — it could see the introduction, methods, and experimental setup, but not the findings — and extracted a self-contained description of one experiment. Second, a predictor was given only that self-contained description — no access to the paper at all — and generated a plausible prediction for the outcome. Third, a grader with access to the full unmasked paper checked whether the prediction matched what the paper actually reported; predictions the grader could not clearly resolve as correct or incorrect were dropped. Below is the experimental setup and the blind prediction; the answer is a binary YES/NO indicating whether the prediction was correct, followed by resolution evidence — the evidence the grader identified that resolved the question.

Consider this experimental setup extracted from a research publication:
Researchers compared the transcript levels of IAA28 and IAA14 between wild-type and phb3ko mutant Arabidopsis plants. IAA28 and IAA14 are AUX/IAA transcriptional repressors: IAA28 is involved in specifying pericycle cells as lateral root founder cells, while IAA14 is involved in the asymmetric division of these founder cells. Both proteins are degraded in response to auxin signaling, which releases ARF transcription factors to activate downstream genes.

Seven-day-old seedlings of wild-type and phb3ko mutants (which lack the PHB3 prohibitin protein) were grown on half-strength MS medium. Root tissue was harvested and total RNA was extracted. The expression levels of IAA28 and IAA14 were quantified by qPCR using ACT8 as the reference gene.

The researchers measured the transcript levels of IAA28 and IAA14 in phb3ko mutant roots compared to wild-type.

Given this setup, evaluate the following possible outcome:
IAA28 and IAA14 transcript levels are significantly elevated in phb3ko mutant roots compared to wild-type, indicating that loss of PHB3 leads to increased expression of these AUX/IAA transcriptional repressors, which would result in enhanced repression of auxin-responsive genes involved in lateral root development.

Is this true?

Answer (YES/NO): NO